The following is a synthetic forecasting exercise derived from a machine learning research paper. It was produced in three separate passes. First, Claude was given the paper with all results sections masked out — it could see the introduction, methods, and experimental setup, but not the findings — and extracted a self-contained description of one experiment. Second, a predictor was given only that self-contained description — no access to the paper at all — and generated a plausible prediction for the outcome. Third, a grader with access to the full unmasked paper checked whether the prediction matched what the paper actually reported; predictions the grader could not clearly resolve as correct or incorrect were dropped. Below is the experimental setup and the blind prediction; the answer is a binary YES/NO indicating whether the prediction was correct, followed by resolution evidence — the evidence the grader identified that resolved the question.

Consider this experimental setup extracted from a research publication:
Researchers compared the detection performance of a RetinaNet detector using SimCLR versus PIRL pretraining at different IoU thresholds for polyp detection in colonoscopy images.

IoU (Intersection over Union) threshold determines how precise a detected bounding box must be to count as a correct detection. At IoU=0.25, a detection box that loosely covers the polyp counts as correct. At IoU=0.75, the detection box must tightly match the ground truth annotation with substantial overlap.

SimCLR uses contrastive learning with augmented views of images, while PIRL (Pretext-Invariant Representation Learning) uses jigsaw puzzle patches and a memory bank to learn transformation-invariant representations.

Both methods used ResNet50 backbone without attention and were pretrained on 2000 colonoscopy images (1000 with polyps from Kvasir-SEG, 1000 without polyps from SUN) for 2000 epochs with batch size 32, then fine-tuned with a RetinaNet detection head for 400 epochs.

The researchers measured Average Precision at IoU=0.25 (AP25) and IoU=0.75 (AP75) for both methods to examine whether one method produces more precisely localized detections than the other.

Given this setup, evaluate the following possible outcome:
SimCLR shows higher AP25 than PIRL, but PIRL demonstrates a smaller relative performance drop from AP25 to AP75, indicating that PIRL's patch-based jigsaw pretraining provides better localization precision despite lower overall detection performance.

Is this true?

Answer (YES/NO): NO